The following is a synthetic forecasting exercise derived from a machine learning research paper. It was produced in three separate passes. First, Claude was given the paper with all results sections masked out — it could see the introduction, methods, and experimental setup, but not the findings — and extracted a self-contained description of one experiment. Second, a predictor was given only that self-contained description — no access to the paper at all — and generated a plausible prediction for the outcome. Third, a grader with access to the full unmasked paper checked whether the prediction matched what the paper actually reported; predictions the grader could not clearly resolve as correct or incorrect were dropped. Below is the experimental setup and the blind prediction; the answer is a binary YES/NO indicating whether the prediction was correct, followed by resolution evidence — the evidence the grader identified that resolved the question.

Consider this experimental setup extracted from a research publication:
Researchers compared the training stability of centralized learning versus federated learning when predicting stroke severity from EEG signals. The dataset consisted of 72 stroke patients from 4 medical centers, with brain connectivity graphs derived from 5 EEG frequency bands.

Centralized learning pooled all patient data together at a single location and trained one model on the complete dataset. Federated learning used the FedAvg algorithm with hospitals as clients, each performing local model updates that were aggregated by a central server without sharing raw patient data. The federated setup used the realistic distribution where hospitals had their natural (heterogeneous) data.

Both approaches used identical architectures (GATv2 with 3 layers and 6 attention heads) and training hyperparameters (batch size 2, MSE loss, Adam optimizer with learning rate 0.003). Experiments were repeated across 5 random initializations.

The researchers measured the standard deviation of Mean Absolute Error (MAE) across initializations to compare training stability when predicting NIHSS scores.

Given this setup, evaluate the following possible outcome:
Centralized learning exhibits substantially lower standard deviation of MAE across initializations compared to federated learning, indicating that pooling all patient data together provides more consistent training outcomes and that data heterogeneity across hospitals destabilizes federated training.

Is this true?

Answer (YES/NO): NO